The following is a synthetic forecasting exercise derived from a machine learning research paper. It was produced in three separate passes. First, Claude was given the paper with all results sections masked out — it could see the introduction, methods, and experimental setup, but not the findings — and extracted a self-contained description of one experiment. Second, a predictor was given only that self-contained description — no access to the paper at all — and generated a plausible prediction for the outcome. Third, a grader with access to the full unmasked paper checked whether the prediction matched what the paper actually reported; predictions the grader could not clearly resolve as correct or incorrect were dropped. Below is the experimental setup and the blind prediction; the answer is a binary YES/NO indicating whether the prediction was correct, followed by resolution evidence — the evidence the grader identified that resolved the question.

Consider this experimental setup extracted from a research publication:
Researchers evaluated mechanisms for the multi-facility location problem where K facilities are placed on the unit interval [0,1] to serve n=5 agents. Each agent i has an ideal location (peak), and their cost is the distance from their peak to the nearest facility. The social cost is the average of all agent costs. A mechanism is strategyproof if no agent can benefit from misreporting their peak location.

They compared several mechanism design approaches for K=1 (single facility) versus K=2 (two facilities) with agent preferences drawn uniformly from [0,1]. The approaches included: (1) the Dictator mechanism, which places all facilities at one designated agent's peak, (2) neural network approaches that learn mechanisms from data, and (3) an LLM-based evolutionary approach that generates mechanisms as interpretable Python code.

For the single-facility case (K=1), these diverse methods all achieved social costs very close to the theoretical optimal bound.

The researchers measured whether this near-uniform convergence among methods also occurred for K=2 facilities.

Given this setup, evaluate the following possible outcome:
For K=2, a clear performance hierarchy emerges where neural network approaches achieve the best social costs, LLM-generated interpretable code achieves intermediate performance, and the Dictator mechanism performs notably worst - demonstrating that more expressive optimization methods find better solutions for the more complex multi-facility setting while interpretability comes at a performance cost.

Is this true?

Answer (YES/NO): NO